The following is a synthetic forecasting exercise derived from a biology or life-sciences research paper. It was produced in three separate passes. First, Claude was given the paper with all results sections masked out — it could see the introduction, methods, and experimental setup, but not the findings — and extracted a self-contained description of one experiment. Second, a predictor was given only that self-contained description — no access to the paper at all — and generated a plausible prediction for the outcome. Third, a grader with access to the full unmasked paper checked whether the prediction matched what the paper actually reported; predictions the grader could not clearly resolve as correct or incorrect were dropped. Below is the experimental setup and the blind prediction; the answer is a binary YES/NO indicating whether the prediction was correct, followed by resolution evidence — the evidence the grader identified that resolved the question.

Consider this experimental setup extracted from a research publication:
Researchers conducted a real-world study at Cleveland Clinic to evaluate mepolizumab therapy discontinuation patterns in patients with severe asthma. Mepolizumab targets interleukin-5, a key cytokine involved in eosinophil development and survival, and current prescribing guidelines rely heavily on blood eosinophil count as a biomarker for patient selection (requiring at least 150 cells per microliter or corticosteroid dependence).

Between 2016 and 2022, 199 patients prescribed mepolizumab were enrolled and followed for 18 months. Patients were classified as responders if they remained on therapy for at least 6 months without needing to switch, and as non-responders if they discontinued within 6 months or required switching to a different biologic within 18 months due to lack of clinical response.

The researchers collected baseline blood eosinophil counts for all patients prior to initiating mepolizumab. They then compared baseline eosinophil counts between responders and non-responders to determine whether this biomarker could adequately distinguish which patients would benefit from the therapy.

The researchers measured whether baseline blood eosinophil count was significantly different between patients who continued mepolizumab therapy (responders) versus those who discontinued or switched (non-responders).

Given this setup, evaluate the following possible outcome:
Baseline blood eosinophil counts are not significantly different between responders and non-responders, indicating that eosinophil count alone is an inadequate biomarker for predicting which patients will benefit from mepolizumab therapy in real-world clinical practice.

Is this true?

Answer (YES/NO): YES